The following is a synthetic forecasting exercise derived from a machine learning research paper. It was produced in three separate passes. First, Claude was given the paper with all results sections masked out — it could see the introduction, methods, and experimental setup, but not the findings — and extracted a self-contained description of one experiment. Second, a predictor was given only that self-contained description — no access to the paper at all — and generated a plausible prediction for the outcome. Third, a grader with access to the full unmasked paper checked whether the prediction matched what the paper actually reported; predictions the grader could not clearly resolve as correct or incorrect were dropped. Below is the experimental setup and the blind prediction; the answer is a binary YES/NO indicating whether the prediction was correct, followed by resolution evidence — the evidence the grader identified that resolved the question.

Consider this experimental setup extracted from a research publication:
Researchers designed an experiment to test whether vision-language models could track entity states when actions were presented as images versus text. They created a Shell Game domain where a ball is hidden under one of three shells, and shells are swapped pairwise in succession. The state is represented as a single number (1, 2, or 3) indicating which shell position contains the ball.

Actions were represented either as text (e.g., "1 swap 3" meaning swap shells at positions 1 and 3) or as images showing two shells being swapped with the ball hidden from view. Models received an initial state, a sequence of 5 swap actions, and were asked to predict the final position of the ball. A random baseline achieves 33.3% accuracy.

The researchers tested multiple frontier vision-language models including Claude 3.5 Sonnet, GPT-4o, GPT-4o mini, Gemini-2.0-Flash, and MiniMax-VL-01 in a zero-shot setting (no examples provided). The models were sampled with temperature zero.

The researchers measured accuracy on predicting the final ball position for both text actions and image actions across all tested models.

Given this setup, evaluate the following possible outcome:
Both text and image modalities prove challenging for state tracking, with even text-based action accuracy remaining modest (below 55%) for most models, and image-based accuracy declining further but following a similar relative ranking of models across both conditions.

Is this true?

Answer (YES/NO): NO